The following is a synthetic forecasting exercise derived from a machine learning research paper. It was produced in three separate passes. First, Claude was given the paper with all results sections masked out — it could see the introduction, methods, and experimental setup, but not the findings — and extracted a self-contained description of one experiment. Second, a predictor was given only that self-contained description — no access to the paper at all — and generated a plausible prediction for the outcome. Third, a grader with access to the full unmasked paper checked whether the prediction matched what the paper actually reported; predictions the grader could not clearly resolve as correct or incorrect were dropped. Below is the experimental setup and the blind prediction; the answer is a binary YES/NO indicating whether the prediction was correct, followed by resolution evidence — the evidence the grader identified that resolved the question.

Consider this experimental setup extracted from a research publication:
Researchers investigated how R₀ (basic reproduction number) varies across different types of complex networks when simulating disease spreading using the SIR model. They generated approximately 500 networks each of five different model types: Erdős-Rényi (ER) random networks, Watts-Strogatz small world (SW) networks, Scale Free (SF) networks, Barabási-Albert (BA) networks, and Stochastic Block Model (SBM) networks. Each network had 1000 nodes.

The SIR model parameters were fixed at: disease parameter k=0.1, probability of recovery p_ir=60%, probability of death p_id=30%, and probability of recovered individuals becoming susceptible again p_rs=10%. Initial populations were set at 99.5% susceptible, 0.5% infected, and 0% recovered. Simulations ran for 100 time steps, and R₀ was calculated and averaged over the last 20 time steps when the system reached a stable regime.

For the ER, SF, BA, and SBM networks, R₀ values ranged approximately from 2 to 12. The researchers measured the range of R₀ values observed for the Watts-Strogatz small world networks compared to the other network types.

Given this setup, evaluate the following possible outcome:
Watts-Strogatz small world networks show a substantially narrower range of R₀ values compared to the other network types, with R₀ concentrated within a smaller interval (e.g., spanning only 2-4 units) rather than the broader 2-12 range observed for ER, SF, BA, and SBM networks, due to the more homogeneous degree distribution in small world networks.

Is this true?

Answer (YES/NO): NO